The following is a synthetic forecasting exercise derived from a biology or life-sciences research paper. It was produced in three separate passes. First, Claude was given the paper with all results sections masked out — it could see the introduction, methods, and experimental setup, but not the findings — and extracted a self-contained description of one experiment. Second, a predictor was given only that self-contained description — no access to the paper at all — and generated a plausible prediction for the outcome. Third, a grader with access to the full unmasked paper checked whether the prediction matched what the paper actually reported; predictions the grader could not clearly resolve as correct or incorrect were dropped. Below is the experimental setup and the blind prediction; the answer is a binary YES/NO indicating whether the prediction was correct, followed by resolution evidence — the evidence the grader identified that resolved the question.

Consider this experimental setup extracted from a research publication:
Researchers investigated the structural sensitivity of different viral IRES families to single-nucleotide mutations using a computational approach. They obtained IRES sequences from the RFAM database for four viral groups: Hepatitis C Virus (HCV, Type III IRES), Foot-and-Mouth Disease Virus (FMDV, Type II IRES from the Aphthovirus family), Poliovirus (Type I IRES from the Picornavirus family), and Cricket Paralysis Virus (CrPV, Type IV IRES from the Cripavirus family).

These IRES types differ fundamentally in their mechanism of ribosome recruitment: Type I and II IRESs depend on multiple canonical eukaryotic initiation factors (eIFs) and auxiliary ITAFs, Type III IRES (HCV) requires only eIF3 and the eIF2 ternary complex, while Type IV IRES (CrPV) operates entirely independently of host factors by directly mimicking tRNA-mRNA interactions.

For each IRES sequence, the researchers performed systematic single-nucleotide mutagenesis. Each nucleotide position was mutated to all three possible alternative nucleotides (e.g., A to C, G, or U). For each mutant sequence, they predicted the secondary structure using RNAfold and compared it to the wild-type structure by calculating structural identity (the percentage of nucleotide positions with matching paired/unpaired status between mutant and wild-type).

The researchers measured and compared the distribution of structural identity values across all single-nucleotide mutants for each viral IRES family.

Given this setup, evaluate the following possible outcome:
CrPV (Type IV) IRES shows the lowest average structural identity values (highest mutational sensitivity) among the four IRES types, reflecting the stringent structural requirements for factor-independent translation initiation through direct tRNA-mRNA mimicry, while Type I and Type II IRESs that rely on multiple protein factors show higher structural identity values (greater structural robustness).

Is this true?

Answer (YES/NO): YES